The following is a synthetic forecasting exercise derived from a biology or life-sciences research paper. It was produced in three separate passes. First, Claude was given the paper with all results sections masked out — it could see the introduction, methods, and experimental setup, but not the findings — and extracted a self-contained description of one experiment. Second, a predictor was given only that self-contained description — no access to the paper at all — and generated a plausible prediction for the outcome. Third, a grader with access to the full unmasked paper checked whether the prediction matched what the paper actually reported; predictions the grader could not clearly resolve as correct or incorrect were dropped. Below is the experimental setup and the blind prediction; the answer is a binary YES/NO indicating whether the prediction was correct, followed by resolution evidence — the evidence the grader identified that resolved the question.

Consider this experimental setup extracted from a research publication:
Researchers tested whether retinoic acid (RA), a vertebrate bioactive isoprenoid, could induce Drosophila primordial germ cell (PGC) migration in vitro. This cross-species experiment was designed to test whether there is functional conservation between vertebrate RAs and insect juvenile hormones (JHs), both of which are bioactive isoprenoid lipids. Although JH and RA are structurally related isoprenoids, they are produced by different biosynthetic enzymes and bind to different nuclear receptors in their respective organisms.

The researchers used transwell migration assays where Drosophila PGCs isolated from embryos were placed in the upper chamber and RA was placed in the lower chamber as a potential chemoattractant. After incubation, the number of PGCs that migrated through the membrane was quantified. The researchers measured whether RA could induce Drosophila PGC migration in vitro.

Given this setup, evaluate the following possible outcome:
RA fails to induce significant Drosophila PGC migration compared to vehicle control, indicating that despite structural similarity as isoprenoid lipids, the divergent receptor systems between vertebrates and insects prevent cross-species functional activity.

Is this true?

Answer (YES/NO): NO